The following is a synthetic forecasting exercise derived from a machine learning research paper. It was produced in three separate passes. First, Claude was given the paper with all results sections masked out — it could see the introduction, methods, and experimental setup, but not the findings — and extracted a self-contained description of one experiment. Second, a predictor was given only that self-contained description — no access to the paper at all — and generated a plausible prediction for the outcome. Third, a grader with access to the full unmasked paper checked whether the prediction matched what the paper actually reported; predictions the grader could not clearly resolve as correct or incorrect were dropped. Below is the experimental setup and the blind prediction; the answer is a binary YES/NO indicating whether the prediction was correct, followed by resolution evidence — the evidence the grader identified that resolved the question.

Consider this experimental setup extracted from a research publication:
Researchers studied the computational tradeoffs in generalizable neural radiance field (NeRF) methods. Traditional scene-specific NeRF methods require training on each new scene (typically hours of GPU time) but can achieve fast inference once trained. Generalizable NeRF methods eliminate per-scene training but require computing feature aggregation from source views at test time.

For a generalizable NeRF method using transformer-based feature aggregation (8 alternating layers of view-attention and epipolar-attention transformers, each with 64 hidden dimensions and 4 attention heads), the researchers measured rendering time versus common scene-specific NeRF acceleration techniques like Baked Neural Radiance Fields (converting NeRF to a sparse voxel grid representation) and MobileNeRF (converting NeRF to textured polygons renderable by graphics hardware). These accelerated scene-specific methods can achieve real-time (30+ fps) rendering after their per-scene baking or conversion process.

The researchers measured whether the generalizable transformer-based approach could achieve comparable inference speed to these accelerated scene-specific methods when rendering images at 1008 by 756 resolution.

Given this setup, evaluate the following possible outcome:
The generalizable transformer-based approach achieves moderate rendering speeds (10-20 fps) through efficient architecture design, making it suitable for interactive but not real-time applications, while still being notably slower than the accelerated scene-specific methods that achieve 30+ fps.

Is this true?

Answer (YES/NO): NO